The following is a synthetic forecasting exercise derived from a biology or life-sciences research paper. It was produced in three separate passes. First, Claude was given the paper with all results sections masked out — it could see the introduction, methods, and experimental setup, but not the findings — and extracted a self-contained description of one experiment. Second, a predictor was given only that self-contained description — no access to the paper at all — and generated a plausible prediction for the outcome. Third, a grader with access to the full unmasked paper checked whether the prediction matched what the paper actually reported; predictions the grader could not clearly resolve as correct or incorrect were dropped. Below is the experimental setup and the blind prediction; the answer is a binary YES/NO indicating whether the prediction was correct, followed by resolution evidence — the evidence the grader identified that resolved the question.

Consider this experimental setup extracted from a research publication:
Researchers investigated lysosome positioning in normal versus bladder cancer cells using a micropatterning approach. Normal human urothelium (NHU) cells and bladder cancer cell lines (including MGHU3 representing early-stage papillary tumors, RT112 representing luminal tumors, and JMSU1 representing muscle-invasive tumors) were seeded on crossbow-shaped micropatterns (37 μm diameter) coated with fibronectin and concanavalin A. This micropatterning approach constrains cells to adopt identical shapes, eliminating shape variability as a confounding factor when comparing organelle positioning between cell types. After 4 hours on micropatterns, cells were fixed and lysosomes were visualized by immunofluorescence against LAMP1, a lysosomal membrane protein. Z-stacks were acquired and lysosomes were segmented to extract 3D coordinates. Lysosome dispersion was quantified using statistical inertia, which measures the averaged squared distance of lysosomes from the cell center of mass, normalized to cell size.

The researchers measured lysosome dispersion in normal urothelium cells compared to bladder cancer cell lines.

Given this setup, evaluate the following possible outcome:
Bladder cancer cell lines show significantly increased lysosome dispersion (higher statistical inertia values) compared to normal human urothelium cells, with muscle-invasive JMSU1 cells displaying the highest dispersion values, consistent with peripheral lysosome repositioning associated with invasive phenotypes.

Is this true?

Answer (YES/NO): YES